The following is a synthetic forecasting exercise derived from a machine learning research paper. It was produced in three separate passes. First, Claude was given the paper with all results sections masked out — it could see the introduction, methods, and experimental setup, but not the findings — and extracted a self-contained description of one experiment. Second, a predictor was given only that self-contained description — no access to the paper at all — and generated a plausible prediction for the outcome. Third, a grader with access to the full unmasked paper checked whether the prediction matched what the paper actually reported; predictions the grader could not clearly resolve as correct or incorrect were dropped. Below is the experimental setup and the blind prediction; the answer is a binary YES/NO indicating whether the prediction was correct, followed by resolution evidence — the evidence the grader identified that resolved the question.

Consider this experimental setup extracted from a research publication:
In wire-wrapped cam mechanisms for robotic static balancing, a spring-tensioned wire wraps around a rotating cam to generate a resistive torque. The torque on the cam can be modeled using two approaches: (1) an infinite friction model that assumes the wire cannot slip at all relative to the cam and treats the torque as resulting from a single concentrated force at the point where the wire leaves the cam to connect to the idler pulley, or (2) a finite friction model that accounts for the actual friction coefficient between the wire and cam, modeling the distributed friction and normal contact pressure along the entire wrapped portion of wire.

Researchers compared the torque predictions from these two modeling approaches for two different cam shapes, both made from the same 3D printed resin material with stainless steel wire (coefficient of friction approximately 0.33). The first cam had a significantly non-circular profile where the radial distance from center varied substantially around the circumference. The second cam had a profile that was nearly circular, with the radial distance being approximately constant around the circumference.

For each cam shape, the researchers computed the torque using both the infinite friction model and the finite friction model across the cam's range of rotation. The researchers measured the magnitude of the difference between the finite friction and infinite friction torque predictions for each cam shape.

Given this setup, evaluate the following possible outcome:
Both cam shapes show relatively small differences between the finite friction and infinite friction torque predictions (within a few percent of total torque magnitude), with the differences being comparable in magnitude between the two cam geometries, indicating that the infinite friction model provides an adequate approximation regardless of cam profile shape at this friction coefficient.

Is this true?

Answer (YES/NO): NO